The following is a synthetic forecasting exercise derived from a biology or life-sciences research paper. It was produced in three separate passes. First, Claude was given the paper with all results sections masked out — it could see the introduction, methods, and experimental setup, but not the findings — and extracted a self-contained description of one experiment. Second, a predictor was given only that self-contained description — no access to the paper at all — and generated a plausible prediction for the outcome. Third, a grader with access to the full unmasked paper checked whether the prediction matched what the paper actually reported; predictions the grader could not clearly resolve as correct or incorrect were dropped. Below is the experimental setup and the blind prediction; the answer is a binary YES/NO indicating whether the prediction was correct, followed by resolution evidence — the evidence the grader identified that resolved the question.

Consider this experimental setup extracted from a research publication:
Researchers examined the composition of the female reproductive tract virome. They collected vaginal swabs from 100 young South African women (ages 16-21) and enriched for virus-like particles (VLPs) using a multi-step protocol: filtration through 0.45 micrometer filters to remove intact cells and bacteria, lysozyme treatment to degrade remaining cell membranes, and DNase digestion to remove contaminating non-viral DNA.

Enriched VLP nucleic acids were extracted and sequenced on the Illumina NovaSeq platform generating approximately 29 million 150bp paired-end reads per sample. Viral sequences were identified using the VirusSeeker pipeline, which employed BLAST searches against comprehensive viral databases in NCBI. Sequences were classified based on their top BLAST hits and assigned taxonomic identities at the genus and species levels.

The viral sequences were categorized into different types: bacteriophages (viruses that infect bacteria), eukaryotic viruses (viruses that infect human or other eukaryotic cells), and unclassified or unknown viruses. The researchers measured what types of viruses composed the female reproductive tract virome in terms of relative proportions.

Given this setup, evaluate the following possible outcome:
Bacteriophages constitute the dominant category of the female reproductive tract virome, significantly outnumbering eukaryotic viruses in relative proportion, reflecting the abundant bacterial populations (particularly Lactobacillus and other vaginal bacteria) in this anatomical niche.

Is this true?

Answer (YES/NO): YES